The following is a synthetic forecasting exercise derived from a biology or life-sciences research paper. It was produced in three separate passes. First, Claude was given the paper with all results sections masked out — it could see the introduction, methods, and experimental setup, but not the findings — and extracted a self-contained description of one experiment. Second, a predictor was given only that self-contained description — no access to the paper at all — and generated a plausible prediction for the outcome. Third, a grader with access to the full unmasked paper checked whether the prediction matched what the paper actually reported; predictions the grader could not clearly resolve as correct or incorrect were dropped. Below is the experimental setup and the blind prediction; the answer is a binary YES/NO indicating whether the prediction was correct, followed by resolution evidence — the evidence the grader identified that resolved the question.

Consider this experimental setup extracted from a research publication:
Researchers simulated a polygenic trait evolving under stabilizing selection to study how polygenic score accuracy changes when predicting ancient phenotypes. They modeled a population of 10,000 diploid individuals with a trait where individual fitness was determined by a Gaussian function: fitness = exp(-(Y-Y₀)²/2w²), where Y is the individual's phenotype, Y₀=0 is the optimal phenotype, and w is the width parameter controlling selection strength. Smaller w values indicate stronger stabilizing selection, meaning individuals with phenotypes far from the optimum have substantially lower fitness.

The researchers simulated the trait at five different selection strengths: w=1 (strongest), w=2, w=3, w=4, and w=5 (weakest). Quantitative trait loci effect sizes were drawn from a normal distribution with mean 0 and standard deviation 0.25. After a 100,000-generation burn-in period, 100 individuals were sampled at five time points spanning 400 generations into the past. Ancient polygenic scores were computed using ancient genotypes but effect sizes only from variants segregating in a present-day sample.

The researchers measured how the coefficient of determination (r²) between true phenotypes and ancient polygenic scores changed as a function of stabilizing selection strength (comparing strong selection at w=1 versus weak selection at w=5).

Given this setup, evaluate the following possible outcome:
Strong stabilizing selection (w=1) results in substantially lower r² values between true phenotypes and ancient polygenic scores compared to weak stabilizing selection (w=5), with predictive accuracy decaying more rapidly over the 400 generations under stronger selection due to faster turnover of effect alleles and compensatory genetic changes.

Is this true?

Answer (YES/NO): YES